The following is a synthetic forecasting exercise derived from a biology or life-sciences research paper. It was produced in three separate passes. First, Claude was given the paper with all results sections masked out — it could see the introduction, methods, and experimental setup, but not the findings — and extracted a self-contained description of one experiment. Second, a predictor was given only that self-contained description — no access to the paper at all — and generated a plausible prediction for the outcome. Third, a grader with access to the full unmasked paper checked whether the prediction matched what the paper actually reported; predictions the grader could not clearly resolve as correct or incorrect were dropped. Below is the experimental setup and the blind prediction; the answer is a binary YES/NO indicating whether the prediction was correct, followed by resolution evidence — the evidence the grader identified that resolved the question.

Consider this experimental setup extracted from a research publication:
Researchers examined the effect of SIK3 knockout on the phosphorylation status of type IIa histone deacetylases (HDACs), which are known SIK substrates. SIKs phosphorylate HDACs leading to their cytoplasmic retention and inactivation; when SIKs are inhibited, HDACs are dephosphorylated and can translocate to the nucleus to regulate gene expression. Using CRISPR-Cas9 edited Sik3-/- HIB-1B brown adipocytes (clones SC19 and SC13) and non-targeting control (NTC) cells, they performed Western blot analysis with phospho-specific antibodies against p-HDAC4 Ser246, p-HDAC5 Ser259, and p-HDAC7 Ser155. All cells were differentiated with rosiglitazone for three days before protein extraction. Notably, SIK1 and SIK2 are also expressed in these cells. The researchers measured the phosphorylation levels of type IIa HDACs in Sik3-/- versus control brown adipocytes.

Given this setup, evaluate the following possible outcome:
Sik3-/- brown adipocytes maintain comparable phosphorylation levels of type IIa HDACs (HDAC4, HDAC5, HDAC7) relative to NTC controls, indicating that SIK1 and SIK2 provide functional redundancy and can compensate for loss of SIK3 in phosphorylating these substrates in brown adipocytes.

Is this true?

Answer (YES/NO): NO